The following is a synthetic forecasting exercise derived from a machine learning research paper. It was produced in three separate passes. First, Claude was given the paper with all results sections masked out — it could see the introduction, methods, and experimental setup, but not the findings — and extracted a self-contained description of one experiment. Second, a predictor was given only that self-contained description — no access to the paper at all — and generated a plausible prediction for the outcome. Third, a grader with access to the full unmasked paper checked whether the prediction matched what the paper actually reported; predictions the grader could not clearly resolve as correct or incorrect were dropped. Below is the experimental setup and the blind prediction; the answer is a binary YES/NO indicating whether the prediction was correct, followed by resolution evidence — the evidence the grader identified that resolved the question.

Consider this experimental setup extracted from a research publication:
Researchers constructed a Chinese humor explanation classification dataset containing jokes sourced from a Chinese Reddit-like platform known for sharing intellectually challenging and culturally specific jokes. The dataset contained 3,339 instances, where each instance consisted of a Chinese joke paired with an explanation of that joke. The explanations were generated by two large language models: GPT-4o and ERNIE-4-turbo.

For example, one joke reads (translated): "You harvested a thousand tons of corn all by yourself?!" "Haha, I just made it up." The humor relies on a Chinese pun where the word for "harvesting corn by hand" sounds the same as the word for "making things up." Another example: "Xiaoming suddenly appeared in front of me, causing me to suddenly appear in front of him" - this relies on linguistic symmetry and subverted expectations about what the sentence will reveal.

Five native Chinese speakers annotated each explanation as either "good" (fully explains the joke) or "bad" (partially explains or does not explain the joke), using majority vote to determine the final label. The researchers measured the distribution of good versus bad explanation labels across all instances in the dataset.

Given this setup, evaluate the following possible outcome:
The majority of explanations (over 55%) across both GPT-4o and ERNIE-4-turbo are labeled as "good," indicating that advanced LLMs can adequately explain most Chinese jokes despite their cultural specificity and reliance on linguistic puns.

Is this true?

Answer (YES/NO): NO